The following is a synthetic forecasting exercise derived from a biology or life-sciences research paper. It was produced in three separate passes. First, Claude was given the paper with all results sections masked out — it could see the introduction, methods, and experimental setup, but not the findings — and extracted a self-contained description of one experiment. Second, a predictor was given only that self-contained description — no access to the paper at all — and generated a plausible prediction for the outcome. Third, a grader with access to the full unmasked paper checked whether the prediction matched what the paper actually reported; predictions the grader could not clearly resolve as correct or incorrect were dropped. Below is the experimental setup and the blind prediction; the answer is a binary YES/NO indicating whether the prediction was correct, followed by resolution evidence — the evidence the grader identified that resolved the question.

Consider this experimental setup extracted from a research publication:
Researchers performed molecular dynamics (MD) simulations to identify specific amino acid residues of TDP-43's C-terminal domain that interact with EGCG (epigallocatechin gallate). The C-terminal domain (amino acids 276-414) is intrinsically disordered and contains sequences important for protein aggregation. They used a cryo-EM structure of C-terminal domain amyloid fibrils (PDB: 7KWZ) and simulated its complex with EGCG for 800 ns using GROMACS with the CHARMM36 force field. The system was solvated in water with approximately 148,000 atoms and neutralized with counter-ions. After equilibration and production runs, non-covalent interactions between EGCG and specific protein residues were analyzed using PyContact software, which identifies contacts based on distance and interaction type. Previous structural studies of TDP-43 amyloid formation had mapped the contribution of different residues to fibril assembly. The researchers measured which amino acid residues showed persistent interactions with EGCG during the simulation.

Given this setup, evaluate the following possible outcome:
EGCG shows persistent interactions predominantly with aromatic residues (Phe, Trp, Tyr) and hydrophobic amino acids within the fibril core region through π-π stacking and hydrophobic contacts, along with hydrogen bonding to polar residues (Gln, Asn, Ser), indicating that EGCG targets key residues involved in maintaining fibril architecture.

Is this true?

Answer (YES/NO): NO